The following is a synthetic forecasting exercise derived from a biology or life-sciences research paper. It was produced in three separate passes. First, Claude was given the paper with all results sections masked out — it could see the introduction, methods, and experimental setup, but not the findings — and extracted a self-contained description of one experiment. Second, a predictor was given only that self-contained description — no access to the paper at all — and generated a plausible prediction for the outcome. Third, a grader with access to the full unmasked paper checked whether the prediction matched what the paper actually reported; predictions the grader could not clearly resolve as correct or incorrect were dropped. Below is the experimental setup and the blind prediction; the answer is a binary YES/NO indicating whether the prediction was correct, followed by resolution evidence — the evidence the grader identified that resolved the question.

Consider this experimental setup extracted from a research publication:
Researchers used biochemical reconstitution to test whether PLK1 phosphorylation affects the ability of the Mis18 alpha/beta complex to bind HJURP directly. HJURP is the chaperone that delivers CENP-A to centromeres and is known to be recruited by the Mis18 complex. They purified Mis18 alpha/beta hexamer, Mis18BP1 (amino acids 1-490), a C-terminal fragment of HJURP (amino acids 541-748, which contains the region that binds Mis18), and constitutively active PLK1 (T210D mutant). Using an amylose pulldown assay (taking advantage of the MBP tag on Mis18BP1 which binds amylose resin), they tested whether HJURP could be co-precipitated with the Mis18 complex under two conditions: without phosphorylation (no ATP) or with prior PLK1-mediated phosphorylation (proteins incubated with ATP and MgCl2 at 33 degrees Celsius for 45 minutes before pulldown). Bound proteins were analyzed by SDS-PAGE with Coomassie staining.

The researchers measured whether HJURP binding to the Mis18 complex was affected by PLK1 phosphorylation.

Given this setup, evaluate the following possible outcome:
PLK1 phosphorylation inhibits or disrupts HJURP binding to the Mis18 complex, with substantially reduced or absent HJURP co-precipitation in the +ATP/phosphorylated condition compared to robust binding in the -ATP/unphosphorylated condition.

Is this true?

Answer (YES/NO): NO